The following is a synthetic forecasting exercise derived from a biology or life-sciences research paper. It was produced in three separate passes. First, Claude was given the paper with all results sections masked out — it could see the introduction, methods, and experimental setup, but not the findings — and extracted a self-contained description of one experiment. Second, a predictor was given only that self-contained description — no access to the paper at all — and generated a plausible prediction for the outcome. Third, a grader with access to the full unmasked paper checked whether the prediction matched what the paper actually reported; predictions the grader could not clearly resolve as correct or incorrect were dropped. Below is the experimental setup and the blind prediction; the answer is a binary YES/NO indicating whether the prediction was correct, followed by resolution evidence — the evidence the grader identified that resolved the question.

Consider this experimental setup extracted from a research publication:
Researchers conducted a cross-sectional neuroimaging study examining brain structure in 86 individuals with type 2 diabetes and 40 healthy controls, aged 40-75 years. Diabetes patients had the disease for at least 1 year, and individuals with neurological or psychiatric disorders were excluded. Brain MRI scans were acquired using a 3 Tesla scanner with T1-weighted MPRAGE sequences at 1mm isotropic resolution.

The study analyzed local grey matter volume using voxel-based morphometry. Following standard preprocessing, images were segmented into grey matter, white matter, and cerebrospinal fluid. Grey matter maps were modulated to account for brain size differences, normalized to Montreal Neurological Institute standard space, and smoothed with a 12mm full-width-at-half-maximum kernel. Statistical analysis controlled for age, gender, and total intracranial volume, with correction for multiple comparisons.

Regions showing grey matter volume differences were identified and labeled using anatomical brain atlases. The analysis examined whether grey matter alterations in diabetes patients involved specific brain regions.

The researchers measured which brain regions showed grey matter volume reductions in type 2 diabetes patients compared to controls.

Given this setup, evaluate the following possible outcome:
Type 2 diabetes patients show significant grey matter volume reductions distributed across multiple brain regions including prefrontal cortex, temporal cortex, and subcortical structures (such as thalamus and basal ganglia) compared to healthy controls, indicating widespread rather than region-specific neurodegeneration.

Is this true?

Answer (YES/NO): YES